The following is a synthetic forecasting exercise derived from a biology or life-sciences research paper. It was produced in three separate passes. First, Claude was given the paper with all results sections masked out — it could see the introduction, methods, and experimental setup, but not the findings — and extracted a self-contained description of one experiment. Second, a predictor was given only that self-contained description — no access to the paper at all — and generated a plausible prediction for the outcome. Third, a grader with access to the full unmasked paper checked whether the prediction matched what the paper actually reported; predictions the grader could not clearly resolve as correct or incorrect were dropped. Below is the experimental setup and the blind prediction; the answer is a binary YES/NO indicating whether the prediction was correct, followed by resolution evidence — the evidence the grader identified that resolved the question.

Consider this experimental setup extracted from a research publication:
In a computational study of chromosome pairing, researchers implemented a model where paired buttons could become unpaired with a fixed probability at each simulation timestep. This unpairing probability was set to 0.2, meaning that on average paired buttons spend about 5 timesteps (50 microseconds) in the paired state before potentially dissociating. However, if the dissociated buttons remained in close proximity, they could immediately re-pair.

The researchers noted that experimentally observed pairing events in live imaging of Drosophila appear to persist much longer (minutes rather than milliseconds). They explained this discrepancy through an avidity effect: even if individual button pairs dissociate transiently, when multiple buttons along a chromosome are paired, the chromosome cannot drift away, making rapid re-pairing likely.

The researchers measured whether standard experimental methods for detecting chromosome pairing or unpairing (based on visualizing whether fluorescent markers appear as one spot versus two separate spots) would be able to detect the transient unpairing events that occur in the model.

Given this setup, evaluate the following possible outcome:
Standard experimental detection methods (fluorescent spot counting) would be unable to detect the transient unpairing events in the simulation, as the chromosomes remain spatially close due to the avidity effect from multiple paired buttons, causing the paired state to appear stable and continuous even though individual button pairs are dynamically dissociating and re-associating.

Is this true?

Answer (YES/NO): YES